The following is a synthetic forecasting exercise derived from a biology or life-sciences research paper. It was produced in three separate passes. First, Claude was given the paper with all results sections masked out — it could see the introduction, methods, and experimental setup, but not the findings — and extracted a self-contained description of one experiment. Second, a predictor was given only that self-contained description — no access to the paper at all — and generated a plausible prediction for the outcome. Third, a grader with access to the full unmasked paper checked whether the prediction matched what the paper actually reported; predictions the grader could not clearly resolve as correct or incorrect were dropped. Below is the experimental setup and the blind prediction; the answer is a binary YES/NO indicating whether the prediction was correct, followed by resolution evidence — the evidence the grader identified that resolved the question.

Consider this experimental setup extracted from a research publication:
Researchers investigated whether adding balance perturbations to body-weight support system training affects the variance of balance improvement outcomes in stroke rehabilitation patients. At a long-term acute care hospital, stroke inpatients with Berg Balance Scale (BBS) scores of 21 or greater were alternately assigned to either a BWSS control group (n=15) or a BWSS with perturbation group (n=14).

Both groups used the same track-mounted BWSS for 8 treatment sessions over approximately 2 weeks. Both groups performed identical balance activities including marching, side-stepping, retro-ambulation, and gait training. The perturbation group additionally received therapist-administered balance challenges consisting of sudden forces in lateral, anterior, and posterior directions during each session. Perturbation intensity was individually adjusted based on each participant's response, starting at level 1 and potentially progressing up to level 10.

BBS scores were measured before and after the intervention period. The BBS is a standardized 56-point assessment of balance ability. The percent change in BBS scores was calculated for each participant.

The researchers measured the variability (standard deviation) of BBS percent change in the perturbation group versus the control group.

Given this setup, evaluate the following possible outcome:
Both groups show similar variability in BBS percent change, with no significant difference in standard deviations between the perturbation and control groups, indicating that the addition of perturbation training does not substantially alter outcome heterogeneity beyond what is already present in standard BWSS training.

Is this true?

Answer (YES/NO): NO